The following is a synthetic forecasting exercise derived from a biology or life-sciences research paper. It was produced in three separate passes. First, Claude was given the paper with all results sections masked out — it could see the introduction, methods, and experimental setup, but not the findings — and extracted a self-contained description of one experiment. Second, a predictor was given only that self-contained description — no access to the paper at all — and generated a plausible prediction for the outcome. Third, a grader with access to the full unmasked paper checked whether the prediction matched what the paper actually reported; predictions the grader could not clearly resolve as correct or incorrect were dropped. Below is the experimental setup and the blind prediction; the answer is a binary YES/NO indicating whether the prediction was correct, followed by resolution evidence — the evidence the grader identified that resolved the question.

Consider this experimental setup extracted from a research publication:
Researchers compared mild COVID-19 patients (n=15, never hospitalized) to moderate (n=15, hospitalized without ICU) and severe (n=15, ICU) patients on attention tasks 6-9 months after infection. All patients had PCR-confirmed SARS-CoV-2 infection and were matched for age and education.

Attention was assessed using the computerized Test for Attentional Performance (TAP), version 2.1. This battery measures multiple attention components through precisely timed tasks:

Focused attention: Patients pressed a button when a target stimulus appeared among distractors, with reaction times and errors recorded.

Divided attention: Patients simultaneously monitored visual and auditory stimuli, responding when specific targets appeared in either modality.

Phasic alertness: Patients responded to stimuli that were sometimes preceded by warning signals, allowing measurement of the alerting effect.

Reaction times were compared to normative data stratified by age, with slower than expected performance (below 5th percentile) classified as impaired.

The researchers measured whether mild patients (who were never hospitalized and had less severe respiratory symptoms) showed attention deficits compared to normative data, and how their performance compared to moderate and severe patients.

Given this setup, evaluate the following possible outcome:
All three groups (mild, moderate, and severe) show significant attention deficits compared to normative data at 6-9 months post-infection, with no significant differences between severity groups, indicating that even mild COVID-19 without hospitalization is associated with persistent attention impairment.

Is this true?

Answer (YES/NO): YES